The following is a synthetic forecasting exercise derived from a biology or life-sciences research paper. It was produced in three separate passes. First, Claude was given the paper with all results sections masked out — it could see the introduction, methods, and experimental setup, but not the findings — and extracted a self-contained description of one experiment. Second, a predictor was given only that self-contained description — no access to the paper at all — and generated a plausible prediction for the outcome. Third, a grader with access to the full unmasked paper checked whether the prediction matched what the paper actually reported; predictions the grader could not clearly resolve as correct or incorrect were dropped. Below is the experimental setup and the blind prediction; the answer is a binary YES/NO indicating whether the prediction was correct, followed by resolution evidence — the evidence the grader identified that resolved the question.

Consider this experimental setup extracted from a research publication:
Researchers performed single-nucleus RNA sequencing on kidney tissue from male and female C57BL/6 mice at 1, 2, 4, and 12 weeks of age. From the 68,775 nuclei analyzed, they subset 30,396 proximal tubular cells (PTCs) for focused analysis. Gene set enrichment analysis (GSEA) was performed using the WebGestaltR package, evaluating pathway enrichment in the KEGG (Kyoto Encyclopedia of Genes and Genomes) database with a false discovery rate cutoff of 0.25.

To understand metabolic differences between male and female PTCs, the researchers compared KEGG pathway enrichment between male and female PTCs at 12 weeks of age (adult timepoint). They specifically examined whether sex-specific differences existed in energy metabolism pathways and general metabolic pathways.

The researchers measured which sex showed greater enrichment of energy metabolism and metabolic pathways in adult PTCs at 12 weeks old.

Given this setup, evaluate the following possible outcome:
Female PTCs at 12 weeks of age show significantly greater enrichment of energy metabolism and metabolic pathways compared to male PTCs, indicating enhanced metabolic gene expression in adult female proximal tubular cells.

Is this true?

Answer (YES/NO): NO